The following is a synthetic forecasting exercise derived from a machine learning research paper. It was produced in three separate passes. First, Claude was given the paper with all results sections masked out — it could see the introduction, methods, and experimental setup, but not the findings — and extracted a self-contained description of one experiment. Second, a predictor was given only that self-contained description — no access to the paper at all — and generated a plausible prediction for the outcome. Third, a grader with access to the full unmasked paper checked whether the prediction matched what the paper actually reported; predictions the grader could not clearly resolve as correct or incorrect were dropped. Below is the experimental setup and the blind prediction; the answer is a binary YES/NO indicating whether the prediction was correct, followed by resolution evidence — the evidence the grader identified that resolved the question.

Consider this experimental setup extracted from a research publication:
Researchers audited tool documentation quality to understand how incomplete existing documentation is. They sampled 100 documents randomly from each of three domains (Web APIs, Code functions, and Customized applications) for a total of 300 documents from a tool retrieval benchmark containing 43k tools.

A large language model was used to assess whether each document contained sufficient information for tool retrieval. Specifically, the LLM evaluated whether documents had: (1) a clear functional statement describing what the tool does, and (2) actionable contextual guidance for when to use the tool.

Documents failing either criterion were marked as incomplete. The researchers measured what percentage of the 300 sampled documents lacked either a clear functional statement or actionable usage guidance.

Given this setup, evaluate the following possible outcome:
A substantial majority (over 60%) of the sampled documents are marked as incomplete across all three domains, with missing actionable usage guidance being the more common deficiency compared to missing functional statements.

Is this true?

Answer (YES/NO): NO